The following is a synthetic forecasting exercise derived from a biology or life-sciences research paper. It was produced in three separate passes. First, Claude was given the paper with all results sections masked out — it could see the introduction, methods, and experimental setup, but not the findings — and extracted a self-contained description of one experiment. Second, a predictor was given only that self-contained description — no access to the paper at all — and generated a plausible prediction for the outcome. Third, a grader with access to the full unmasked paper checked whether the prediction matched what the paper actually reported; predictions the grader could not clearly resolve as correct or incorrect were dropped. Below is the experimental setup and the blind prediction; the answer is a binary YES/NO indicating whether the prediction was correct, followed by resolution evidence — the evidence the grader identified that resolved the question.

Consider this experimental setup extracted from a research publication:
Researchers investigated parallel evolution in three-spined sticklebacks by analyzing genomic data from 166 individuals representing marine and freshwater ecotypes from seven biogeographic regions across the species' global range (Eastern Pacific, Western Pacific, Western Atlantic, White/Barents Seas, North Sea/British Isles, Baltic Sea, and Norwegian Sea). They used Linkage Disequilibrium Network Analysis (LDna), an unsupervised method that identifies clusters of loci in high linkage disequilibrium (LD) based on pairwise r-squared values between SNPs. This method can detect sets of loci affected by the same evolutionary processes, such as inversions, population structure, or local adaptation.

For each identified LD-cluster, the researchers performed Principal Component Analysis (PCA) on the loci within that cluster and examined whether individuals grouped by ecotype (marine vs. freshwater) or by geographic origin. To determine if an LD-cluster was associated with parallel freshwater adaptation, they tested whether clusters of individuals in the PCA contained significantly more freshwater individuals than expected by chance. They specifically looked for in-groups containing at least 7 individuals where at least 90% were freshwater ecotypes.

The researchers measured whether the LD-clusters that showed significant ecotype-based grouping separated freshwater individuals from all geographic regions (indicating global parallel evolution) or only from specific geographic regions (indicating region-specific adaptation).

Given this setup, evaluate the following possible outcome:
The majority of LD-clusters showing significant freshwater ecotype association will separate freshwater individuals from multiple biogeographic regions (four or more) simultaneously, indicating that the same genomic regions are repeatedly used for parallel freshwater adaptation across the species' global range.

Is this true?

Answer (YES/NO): NO